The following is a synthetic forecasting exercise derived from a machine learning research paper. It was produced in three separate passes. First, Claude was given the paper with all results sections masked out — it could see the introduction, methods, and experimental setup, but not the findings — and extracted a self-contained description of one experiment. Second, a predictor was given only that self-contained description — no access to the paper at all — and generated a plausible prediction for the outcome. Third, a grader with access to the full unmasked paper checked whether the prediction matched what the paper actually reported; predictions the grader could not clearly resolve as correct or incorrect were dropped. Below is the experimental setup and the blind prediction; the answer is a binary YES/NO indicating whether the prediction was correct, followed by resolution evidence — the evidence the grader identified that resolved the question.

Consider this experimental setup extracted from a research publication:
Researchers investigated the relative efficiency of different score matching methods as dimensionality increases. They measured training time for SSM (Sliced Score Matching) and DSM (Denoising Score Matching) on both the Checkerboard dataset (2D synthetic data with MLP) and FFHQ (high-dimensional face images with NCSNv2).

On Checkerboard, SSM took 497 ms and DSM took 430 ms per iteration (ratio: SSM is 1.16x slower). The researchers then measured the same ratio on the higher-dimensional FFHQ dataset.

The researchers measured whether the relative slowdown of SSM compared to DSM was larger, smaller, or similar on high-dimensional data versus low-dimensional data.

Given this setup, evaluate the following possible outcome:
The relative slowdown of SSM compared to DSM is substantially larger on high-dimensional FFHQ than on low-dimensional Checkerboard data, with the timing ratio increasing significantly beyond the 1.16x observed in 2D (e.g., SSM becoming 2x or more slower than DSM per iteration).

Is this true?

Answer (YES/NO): NO